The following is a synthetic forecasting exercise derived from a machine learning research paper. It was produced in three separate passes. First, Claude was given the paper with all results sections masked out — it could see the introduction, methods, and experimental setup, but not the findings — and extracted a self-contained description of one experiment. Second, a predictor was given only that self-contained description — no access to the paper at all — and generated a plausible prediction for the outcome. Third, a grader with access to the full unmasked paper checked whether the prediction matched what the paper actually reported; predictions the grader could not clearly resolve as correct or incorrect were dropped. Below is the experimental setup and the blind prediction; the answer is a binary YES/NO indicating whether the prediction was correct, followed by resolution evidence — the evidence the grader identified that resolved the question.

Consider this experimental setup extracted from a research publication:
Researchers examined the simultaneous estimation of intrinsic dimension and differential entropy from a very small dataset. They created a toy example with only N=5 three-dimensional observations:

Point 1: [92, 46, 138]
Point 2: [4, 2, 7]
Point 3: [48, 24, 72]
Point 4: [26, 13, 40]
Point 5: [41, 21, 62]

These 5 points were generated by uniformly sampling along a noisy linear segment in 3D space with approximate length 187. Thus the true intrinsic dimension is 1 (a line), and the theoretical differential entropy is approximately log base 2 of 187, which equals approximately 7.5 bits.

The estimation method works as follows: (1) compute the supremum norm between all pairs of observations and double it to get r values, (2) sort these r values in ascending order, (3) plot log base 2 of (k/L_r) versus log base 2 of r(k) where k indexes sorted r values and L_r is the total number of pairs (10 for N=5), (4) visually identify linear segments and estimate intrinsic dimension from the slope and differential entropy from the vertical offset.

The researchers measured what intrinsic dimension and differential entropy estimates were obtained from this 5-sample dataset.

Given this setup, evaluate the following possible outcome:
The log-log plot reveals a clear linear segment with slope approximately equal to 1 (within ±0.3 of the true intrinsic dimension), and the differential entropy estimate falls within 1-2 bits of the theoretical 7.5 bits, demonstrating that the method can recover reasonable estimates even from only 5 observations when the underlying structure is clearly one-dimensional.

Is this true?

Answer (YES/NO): YES